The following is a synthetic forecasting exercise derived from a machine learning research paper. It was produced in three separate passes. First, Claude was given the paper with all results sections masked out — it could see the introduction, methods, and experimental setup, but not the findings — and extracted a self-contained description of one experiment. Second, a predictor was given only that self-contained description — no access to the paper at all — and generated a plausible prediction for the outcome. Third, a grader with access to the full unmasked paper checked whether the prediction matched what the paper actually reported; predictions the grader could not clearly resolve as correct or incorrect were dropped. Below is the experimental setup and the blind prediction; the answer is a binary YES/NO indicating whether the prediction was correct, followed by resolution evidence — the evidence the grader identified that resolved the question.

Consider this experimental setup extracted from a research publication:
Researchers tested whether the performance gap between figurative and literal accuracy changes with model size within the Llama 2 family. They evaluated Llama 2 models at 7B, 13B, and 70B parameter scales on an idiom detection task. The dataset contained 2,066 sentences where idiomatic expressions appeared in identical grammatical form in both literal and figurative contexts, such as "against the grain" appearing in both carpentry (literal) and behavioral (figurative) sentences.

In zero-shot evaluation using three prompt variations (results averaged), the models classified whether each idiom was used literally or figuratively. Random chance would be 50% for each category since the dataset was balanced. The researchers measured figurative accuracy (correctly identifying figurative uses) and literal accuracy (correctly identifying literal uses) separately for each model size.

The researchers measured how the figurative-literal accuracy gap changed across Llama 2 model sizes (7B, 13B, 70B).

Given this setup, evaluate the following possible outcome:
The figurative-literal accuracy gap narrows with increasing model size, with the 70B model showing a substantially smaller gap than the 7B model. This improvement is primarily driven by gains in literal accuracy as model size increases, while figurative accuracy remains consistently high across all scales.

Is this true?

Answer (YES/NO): NO